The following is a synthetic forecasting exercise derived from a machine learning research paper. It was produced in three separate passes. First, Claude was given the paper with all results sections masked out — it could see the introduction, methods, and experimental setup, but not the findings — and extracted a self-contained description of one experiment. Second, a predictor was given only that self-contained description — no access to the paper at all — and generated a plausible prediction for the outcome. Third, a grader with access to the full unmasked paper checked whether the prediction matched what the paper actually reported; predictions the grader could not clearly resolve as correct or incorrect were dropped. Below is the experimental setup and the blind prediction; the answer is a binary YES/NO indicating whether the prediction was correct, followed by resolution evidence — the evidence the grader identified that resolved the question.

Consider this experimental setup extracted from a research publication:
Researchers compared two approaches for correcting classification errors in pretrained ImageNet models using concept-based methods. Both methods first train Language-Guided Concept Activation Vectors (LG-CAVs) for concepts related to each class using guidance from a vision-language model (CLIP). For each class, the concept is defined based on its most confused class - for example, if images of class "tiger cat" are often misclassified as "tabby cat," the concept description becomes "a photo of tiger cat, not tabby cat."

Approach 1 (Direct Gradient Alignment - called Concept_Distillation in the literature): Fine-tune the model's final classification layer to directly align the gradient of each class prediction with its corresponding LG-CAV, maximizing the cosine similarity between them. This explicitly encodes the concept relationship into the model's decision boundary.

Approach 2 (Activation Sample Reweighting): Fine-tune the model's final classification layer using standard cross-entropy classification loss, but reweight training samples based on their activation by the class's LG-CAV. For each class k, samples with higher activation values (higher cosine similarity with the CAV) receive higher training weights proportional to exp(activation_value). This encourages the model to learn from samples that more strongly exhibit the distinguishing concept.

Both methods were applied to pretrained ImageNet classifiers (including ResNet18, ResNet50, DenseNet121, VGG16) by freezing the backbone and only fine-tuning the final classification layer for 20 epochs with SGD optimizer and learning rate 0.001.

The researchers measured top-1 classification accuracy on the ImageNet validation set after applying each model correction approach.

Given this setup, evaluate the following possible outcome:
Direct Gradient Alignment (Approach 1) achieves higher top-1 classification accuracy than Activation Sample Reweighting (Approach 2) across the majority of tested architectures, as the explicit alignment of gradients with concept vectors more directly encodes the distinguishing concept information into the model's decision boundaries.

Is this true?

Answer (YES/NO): NO